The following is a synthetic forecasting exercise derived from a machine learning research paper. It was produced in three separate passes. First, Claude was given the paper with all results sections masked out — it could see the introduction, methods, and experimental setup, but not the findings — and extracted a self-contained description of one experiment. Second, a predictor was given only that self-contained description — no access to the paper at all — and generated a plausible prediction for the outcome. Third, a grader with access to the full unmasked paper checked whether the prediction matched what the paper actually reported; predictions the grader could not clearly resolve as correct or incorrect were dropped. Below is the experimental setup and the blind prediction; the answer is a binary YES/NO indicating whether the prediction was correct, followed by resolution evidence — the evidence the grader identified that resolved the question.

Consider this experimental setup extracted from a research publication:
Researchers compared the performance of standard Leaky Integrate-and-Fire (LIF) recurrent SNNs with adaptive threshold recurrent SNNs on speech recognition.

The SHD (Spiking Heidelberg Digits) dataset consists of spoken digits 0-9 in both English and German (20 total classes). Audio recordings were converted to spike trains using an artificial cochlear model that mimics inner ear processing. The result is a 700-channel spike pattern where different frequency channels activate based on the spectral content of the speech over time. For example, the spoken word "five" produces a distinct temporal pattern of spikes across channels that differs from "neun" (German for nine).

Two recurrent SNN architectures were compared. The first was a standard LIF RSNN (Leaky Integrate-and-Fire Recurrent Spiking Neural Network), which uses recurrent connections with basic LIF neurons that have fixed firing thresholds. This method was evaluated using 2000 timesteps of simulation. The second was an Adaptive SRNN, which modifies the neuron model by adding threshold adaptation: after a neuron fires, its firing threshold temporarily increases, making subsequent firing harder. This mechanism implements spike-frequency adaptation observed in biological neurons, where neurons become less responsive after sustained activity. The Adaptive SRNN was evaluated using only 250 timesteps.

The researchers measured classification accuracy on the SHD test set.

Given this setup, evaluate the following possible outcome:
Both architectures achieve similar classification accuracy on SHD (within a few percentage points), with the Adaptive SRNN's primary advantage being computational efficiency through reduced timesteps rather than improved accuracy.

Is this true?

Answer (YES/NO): NO